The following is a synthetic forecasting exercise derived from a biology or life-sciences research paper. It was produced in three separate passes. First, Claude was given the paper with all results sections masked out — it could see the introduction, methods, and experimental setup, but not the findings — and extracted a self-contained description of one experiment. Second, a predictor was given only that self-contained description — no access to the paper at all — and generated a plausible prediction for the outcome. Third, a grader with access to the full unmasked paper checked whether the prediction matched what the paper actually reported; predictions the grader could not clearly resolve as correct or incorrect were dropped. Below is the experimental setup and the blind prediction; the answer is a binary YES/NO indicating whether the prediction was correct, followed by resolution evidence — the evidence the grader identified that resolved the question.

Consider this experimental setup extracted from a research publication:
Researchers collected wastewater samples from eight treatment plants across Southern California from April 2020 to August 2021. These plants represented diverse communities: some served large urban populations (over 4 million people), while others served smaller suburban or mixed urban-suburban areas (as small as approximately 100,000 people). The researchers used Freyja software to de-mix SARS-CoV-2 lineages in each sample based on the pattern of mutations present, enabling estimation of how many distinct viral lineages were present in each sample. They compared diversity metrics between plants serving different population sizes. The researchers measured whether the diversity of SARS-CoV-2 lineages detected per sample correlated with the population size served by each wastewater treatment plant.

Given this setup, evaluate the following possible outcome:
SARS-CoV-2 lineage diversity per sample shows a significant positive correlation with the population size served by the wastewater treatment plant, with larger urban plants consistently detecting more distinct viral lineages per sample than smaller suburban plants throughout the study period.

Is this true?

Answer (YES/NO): NO